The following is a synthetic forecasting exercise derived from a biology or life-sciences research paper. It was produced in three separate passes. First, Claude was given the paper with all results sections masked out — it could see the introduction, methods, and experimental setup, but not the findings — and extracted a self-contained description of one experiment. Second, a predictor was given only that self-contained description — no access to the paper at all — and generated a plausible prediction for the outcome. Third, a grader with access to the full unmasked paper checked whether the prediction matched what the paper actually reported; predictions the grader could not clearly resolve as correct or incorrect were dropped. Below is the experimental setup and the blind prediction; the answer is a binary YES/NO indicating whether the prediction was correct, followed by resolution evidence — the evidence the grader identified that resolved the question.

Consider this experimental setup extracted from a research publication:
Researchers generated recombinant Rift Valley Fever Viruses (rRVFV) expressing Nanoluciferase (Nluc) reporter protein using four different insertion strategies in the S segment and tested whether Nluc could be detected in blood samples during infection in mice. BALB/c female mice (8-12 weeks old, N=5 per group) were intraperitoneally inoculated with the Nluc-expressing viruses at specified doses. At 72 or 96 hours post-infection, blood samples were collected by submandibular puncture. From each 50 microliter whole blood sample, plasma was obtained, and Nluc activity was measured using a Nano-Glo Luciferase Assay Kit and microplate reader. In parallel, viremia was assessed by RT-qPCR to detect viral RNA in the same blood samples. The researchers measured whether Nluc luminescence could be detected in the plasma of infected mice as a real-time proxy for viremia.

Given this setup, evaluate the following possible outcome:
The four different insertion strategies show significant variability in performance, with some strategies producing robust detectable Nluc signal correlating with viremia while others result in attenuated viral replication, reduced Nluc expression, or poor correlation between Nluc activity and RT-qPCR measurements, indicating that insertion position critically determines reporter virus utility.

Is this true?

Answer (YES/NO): NO